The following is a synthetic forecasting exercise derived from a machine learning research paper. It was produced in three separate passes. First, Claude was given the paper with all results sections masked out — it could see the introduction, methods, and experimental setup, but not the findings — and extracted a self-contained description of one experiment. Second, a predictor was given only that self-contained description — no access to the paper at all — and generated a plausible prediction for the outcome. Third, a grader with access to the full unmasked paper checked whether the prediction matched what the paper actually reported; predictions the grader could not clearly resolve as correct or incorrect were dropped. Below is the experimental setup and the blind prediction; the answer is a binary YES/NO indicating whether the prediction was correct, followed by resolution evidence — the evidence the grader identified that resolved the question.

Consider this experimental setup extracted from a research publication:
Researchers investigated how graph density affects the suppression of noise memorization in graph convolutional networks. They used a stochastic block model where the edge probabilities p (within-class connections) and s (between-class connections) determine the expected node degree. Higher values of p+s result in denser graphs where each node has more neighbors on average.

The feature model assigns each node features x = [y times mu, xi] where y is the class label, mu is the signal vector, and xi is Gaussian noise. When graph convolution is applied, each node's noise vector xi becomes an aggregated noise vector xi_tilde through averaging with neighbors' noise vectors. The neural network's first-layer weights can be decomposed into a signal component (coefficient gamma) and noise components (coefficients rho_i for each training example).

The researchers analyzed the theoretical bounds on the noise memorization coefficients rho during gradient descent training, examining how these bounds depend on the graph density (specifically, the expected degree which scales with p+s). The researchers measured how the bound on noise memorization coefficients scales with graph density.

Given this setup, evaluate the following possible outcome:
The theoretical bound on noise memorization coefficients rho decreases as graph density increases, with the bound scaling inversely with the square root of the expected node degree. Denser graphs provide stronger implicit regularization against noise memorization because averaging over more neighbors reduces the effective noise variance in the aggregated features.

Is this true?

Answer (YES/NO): YES